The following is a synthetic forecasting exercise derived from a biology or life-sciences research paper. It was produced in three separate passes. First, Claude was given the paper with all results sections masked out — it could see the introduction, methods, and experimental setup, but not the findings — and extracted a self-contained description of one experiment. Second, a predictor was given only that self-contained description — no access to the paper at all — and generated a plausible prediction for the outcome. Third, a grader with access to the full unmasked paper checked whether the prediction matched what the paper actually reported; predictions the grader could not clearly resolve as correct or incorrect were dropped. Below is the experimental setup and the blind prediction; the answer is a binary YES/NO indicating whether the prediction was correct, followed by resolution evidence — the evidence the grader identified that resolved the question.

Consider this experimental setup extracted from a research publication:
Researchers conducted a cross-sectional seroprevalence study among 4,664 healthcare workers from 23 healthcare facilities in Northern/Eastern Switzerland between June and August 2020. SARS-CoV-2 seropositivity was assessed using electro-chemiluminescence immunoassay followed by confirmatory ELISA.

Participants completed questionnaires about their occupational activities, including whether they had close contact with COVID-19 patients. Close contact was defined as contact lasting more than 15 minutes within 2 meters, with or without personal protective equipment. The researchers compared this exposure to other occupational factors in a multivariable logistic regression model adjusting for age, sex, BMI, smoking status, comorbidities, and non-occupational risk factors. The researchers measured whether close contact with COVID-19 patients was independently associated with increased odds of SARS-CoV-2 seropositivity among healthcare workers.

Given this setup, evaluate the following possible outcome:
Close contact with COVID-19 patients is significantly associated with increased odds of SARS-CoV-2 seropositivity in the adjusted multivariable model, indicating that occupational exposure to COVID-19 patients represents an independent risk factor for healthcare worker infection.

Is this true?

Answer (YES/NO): YES